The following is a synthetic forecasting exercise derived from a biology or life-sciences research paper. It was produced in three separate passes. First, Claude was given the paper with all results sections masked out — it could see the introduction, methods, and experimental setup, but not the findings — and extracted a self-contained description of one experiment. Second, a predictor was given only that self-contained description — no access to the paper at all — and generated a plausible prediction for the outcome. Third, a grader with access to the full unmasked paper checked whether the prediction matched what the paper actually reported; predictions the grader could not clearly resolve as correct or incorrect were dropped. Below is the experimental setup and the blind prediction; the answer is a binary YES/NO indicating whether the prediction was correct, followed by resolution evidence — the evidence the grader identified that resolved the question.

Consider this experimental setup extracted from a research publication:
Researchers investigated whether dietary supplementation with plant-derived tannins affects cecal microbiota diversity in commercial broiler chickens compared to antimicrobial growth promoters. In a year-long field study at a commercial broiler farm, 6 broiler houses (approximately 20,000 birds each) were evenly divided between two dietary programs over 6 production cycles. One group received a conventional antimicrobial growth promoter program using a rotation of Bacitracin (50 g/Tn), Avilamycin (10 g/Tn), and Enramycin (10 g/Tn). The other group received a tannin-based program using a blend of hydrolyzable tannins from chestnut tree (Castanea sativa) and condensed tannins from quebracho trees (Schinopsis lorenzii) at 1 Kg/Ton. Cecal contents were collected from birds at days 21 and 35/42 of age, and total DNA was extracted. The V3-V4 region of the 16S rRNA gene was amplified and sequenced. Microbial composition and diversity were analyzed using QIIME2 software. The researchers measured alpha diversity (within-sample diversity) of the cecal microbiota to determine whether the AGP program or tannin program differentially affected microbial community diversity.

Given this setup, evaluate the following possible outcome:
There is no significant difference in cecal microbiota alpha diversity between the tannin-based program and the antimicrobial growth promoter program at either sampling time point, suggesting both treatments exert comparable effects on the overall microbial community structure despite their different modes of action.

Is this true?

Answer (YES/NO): YES